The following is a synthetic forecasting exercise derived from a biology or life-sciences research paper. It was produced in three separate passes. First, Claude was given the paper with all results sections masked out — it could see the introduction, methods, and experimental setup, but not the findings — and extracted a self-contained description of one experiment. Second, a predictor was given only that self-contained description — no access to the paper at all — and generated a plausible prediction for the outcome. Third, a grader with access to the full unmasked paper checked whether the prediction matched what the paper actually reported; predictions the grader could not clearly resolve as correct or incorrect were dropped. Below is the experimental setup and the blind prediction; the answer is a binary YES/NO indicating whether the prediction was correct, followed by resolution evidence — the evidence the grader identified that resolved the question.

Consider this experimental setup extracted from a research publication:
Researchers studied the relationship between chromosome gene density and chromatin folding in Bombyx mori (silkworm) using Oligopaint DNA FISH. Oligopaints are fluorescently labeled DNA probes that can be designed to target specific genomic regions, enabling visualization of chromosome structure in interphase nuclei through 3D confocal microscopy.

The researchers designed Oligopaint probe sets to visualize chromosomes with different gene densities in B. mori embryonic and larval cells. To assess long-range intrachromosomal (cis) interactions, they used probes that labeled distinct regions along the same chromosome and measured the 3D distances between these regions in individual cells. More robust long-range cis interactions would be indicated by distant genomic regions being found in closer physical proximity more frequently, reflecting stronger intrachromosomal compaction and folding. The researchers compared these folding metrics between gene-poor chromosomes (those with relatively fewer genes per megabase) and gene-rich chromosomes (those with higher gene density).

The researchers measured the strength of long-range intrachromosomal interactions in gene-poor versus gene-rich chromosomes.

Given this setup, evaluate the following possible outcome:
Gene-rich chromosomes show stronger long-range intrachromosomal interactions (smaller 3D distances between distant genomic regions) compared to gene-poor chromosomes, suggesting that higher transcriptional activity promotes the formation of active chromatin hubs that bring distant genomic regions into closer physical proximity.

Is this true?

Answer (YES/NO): NO